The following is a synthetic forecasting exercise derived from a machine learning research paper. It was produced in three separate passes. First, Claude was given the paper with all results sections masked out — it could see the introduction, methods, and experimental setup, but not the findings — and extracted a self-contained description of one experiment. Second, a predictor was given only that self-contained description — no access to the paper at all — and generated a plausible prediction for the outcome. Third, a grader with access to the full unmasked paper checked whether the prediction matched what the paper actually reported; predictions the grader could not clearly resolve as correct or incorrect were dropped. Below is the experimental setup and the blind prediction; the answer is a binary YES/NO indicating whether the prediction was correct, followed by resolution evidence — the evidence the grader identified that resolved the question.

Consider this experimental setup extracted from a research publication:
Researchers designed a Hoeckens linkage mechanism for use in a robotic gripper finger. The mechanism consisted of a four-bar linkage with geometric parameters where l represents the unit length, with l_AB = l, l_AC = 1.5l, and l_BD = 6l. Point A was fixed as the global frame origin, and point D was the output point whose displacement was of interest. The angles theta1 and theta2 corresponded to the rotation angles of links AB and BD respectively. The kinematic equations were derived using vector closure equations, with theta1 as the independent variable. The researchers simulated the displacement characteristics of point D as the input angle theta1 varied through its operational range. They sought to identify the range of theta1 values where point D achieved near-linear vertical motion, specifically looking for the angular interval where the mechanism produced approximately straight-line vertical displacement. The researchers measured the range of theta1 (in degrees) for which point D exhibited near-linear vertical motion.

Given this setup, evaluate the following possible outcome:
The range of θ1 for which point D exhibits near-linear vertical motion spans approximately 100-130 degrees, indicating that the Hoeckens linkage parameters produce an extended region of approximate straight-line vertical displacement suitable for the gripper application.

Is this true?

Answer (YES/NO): NO